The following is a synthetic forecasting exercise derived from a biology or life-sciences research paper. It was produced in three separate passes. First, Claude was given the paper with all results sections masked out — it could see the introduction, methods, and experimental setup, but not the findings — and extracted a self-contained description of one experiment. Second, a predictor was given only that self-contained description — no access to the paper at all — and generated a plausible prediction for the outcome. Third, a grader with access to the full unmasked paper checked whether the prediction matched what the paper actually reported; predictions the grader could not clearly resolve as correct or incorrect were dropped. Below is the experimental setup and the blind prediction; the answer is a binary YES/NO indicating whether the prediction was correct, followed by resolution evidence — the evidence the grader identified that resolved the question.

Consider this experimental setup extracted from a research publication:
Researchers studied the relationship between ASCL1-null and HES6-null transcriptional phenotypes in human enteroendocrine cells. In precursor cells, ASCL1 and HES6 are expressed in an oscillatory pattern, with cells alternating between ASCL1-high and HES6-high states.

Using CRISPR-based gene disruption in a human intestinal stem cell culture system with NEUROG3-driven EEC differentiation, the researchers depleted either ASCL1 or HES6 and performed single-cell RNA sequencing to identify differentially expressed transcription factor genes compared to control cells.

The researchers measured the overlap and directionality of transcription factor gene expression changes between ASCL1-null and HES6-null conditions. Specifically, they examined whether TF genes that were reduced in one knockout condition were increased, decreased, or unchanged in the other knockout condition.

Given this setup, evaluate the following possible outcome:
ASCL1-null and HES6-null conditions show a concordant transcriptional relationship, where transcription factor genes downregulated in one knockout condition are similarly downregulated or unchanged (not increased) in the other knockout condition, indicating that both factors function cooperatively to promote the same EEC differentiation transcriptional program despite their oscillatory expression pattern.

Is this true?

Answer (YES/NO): NO